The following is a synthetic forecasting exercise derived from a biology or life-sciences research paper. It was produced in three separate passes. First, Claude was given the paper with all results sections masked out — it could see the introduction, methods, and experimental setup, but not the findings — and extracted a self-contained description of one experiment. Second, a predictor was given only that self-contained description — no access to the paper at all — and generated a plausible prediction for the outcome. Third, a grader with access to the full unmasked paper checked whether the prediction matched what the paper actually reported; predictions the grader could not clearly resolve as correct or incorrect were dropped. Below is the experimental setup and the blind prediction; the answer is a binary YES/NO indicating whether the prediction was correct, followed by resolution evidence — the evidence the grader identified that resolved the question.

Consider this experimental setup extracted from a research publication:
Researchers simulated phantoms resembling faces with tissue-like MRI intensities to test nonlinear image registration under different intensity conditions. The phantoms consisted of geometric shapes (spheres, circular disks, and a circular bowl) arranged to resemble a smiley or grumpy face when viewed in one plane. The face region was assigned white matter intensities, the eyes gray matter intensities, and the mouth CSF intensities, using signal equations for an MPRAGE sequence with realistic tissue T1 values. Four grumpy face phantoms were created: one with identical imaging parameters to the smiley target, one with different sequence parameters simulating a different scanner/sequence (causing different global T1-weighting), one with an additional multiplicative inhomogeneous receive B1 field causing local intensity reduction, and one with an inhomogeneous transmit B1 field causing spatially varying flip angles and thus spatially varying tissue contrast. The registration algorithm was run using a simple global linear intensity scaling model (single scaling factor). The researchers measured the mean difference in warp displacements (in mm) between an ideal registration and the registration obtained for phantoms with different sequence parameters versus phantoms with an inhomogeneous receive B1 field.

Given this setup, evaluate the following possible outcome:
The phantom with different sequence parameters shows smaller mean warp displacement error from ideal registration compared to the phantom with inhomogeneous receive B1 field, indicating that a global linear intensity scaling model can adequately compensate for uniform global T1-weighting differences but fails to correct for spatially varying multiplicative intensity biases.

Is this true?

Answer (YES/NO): YES